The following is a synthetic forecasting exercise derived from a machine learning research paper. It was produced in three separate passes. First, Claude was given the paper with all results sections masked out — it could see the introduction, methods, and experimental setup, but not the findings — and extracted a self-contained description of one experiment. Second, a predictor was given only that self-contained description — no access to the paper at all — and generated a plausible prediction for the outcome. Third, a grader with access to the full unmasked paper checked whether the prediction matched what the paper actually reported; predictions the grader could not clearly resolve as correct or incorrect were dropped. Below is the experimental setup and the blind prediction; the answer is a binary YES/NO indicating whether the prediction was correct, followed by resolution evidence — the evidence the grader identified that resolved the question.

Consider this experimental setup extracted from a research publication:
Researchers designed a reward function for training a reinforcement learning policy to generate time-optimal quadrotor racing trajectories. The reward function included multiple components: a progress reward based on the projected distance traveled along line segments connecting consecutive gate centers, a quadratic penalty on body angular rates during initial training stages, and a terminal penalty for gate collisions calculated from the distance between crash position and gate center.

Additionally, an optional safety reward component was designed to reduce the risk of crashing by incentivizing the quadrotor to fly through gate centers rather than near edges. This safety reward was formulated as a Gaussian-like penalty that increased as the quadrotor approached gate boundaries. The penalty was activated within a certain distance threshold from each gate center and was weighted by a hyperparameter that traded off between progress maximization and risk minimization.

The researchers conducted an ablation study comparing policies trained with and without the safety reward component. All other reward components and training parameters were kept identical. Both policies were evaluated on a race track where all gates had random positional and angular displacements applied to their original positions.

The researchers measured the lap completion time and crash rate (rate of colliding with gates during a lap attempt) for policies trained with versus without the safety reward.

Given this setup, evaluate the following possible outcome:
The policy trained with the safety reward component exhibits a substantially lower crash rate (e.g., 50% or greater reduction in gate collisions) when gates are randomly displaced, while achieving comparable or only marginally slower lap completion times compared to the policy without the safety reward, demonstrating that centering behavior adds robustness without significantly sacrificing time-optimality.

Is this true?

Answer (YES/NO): NO